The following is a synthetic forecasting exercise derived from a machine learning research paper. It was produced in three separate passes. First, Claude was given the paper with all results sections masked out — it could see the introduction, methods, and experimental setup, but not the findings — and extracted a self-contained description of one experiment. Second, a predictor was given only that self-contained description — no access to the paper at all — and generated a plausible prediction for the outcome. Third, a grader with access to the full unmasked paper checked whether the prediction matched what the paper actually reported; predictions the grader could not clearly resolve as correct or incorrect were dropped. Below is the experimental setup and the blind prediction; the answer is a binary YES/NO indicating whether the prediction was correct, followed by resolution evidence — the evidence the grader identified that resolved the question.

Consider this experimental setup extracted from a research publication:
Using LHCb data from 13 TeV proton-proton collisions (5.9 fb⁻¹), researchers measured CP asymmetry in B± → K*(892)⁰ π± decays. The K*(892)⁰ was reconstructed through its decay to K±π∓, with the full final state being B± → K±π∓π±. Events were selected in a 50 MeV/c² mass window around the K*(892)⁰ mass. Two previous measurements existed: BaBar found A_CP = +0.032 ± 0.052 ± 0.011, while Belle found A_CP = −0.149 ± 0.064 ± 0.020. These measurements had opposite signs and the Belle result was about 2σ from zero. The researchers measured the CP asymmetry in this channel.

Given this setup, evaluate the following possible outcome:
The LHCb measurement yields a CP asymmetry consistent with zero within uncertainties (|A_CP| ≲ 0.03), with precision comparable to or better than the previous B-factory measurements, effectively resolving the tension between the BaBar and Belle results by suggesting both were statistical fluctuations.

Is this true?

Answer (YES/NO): NO